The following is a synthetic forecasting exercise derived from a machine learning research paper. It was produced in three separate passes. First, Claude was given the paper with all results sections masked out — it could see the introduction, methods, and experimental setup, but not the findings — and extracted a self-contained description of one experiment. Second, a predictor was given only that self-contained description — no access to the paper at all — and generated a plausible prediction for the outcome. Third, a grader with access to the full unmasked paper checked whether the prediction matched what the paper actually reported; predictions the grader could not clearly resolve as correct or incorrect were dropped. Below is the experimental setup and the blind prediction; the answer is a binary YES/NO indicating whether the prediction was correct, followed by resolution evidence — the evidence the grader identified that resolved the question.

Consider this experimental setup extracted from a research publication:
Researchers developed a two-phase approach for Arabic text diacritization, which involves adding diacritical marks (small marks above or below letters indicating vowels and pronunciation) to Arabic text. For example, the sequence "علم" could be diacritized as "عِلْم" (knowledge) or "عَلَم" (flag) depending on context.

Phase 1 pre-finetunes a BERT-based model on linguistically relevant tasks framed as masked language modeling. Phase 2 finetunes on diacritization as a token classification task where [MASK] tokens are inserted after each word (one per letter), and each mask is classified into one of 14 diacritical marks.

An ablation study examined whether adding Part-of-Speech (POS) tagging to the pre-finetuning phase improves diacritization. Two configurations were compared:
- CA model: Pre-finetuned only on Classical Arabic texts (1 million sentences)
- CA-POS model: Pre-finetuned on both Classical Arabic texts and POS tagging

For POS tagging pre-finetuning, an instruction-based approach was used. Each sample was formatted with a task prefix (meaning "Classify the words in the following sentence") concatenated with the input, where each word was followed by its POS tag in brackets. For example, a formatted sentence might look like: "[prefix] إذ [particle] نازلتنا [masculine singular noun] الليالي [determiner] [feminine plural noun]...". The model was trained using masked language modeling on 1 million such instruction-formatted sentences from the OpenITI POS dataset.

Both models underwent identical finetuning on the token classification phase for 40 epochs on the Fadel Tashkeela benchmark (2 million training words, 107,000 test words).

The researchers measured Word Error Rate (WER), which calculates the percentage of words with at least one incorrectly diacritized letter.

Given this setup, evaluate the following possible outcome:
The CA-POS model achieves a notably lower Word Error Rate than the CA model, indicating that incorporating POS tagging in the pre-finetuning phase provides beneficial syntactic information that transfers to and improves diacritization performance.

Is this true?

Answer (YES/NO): YES